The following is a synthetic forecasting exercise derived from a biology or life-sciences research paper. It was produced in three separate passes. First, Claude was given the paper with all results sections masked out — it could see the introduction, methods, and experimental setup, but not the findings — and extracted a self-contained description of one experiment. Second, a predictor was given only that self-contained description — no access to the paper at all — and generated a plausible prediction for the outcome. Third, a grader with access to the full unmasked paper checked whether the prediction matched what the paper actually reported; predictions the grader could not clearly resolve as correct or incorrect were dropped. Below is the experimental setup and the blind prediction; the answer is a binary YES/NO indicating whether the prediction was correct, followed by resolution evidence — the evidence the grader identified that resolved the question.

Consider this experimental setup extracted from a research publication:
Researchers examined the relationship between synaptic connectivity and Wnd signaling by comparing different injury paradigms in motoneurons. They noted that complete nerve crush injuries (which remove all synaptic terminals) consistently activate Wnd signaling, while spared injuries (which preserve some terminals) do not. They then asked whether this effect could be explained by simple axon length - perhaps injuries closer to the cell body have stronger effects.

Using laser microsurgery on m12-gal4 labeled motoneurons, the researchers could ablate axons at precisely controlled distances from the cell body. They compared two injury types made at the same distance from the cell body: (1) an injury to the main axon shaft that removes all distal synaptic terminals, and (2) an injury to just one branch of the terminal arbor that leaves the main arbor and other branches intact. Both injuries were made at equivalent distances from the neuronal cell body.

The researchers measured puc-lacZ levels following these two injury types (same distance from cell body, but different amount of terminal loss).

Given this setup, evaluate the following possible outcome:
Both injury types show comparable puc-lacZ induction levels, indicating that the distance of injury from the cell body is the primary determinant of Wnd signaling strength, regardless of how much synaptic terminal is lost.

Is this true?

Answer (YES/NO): NO